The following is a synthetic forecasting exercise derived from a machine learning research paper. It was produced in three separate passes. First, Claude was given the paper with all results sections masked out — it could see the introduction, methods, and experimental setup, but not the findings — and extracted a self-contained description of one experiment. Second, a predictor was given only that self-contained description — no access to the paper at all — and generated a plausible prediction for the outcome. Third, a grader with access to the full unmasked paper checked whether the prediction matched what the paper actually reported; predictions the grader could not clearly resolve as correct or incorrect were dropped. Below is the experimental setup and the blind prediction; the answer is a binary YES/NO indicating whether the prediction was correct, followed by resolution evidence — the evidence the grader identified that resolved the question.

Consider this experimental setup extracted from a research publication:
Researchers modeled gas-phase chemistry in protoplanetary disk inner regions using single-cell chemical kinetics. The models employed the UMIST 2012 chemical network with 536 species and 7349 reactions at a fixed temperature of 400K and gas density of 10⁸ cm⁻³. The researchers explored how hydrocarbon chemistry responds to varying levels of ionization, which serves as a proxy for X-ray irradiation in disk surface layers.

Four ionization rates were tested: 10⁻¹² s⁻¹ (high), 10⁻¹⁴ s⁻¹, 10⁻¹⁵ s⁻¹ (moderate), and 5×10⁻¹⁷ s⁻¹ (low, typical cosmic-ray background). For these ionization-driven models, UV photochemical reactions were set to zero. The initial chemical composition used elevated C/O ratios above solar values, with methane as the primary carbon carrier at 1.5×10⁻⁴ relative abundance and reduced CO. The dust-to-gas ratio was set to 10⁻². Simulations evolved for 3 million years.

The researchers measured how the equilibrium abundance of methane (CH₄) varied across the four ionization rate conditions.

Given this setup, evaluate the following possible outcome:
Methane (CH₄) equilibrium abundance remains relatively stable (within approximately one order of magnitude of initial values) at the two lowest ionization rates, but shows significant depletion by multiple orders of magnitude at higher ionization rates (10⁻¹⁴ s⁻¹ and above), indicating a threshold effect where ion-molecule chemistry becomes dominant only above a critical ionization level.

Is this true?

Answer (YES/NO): NO